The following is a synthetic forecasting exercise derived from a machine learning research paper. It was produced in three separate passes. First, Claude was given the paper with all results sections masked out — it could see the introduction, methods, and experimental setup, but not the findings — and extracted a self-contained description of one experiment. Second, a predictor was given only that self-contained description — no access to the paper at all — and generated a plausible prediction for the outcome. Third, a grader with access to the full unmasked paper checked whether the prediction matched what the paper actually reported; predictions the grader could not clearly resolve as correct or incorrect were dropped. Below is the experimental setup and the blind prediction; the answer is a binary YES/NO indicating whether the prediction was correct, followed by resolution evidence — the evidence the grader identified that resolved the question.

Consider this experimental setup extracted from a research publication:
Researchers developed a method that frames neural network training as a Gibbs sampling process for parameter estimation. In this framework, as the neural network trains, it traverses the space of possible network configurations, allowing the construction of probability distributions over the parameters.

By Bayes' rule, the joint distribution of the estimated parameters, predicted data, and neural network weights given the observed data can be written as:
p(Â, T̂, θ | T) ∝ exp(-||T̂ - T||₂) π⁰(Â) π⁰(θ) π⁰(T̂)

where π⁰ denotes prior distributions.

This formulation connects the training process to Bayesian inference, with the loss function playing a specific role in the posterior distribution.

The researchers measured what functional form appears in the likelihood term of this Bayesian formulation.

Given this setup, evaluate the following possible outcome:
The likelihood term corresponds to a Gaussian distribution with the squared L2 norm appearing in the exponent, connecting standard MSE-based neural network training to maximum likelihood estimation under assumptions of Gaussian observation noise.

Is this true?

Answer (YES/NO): NO